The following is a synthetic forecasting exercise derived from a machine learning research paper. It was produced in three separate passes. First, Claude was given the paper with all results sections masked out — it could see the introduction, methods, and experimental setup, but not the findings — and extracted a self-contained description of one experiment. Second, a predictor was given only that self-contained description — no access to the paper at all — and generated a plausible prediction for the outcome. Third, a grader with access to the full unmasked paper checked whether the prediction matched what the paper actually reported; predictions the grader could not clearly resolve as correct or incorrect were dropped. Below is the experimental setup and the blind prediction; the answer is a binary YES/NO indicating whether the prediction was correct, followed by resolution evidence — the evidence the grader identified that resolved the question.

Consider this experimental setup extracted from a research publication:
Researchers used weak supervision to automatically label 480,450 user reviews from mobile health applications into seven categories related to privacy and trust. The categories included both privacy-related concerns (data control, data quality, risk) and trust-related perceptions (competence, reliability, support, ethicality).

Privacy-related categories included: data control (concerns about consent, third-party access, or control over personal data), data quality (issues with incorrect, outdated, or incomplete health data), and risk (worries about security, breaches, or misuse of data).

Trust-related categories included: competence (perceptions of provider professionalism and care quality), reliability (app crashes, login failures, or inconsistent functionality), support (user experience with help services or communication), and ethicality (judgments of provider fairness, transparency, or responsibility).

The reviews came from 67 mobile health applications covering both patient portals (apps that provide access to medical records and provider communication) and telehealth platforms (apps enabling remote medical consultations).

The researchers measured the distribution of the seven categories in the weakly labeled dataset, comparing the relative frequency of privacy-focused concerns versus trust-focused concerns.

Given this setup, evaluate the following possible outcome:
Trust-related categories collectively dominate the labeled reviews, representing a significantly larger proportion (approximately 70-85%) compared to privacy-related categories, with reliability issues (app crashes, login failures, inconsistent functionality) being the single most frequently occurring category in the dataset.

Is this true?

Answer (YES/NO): NO